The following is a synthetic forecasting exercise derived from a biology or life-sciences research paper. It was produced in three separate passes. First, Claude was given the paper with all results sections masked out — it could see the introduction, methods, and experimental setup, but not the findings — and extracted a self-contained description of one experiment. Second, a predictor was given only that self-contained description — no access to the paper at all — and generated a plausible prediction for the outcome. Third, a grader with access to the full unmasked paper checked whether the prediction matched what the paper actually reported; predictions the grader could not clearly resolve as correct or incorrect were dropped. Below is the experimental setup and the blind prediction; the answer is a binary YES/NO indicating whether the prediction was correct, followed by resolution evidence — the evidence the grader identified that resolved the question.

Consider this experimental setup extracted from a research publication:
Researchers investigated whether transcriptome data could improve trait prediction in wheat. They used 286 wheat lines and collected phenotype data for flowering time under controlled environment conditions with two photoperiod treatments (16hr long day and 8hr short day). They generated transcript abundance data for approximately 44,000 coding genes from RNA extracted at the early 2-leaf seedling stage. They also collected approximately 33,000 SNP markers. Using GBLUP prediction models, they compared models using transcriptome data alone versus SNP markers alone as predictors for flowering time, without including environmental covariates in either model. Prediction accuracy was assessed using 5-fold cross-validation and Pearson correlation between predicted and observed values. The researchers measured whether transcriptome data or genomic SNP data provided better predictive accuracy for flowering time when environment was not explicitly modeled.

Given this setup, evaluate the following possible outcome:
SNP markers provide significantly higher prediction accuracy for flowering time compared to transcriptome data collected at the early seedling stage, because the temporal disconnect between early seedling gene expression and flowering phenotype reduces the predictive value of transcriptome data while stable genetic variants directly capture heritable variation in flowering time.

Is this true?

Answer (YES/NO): NO